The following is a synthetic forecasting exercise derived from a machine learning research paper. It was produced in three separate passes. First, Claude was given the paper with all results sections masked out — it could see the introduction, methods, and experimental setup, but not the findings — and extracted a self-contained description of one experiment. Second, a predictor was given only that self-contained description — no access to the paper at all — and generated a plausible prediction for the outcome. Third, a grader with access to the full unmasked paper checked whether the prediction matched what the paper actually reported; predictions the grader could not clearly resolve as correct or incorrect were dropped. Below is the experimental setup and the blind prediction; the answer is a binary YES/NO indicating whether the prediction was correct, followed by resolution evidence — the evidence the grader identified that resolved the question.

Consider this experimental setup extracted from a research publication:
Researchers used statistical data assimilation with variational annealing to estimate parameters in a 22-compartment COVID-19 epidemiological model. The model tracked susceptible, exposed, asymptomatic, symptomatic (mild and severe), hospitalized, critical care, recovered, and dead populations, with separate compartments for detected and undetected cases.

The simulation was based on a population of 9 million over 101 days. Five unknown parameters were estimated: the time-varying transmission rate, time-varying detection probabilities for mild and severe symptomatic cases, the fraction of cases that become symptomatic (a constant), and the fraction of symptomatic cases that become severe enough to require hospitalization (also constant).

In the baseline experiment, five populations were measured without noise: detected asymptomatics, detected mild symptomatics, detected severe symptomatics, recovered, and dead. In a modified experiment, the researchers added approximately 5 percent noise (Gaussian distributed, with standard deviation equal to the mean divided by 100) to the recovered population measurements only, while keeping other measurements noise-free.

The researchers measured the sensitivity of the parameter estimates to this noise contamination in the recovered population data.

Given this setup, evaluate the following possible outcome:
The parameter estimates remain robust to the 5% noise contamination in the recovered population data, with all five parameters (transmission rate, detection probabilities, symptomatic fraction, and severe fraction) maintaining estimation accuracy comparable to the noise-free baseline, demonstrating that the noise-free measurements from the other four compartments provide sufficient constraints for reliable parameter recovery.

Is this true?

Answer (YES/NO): NO